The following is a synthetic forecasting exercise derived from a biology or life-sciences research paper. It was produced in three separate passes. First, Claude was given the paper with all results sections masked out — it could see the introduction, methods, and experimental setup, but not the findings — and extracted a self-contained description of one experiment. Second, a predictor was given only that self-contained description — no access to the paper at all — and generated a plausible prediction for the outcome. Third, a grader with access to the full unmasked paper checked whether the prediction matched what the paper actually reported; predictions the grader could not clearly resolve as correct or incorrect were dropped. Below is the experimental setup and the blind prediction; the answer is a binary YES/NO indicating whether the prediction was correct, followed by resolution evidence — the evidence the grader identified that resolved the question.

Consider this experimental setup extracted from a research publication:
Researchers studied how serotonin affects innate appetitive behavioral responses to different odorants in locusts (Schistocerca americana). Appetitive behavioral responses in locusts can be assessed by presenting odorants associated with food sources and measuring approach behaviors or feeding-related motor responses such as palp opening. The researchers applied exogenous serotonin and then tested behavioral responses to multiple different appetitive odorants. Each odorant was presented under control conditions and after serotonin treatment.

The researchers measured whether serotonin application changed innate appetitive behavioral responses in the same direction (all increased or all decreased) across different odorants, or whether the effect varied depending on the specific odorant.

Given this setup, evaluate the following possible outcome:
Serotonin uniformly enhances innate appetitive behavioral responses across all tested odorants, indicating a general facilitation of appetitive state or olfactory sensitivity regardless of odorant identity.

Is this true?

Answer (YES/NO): NO